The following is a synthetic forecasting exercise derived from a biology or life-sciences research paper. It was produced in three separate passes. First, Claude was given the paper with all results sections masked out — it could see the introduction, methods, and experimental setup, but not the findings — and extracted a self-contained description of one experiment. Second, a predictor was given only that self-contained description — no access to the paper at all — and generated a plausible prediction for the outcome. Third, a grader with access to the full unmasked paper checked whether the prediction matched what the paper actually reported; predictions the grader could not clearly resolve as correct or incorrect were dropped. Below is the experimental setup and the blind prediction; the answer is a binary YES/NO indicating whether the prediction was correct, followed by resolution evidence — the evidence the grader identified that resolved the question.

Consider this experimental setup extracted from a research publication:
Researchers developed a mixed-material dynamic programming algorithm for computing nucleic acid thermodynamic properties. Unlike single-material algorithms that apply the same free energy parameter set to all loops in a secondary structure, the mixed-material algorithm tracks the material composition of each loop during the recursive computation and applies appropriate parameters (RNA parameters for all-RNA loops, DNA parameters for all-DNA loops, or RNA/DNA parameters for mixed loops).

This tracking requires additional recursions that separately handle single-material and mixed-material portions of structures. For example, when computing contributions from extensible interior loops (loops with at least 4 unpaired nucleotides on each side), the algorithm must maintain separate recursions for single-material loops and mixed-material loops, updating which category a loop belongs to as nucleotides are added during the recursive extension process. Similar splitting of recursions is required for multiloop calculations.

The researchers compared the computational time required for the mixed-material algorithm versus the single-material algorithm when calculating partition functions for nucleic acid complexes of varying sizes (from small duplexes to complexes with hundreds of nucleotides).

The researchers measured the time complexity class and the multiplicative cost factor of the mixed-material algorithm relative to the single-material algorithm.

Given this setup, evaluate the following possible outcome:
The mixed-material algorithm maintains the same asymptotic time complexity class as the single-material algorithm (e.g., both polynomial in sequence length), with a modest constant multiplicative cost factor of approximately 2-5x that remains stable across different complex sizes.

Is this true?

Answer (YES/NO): YES